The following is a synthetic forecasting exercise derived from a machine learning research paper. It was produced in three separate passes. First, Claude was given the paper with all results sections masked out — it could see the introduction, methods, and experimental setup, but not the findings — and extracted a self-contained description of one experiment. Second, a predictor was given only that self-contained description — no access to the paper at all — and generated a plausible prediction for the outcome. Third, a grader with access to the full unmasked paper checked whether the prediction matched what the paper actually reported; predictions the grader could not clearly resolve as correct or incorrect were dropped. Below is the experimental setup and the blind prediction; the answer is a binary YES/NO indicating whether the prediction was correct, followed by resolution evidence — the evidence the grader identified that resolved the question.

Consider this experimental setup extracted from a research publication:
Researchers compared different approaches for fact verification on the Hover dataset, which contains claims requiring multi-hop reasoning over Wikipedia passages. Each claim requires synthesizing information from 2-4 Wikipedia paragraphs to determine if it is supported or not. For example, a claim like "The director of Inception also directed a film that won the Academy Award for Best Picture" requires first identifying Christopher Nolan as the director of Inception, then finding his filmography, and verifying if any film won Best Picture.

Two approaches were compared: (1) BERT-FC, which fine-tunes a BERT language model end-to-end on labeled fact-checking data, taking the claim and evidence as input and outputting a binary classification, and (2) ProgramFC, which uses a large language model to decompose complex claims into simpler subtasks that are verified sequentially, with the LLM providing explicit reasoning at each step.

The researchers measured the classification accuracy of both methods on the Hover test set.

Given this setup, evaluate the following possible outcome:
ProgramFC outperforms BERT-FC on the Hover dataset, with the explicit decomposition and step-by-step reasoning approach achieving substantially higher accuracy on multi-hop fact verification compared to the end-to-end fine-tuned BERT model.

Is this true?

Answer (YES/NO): NO